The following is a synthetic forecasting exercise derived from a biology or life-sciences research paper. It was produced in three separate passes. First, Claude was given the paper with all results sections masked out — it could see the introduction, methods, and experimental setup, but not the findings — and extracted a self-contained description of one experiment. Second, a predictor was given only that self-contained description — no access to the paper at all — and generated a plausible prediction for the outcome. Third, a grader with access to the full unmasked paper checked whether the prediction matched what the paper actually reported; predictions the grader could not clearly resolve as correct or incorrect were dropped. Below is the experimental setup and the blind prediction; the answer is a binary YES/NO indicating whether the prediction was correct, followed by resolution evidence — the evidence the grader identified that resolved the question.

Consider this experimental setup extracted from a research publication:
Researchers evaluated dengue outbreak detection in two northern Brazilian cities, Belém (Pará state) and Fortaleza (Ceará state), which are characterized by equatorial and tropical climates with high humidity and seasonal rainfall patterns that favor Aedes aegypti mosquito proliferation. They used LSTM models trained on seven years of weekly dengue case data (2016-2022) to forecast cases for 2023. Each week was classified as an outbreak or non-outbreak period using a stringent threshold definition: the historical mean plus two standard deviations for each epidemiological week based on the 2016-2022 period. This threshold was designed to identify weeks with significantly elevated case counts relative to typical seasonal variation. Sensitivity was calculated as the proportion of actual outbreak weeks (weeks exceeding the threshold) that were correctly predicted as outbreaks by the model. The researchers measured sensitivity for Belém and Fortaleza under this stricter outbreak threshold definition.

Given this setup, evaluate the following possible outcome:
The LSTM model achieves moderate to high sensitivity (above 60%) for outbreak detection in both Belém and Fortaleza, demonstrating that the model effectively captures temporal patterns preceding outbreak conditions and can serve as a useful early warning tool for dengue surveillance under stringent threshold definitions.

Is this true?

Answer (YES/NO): NO